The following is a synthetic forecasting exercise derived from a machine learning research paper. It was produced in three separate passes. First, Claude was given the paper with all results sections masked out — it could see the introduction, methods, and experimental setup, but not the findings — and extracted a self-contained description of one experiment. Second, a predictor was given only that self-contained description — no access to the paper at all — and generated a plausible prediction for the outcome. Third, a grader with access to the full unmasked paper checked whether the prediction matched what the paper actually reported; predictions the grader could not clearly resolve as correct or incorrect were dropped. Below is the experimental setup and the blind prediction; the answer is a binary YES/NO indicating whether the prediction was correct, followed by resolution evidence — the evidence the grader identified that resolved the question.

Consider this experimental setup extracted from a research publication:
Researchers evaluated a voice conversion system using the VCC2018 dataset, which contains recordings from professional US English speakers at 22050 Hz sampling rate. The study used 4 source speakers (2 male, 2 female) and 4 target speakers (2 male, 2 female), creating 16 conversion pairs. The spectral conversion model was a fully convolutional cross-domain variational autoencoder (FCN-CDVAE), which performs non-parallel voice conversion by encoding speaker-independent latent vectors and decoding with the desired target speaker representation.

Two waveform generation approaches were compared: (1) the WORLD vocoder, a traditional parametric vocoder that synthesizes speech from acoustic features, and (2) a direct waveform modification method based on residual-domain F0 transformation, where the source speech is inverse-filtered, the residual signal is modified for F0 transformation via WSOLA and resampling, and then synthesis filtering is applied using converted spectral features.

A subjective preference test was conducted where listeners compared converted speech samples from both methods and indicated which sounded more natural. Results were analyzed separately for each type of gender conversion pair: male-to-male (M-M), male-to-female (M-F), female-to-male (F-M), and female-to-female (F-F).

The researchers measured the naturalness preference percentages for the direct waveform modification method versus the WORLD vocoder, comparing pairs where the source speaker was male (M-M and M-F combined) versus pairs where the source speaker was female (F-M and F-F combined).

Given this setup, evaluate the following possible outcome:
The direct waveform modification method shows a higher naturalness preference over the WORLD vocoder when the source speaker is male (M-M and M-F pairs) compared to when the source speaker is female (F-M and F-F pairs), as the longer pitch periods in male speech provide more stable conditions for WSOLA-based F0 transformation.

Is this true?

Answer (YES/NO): NO